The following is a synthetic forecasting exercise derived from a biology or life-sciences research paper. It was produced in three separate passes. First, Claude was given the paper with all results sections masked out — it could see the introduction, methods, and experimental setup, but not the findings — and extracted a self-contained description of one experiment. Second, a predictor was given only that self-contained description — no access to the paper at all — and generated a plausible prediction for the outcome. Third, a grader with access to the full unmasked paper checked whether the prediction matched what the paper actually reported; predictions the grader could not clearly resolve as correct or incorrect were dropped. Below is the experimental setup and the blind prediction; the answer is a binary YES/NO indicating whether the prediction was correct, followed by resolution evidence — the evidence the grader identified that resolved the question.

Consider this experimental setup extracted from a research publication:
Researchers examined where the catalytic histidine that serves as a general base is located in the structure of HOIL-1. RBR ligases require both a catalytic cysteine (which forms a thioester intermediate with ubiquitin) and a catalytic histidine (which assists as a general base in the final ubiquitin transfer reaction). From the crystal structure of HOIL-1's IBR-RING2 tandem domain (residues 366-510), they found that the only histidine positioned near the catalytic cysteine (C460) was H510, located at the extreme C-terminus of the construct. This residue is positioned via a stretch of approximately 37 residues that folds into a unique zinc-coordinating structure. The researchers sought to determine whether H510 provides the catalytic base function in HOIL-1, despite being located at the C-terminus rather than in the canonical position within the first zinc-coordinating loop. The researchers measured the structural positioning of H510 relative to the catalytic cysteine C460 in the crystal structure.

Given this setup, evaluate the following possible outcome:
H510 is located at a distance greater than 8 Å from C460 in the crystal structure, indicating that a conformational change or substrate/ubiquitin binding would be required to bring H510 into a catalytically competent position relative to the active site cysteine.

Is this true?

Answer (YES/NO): NO